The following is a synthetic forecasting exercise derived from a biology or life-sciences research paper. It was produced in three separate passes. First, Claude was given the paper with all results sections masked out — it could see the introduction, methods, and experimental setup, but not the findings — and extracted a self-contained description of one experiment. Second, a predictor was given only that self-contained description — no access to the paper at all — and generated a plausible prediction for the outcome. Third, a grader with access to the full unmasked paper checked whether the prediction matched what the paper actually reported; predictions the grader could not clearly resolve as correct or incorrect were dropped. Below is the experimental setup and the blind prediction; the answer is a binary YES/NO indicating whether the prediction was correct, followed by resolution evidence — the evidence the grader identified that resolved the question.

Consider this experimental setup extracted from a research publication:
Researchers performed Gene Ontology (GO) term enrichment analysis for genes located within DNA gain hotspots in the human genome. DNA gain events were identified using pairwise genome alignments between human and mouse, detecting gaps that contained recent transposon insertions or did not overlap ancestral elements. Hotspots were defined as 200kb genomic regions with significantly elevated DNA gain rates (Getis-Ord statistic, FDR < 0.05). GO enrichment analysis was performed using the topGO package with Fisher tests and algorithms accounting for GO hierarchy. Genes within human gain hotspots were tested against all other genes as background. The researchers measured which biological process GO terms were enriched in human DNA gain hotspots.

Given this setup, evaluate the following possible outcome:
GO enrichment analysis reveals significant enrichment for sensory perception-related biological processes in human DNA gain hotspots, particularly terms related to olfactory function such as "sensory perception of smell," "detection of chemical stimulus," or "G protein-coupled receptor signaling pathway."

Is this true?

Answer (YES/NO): NO